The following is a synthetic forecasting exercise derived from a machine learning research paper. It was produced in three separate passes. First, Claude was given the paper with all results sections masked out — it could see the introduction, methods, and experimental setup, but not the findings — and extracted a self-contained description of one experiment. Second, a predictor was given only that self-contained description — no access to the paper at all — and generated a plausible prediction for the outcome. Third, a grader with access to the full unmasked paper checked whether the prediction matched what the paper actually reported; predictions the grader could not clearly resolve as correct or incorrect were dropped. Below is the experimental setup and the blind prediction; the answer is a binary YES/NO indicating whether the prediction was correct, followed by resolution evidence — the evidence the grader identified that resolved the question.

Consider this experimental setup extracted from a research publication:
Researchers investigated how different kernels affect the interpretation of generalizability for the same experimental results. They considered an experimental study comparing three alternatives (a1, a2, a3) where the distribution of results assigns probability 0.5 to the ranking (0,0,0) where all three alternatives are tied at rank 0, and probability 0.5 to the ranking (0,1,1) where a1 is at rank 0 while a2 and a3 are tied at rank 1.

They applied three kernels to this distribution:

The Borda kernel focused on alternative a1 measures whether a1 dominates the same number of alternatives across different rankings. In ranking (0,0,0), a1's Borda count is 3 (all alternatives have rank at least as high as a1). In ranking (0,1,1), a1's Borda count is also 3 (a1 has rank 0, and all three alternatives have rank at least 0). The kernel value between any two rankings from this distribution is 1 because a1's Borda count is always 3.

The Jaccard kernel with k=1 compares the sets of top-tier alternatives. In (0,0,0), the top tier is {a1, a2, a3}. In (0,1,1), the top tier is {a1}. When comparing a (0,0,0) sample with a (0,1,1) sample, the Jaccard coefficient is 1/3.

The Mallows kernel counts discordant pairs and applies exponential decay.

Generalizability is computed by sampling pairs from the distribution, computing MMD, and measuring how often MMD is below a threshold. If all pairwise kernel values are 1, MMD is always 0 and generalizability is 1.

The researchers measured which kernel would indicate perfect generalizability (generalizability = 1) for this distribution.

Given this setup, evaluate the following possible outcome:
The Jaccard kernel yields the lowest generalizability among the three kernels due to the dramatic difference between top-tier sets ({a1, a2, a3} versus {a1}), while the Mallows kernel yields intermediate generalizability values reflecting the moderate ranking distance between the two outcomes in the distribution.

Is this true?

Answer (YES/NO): YES